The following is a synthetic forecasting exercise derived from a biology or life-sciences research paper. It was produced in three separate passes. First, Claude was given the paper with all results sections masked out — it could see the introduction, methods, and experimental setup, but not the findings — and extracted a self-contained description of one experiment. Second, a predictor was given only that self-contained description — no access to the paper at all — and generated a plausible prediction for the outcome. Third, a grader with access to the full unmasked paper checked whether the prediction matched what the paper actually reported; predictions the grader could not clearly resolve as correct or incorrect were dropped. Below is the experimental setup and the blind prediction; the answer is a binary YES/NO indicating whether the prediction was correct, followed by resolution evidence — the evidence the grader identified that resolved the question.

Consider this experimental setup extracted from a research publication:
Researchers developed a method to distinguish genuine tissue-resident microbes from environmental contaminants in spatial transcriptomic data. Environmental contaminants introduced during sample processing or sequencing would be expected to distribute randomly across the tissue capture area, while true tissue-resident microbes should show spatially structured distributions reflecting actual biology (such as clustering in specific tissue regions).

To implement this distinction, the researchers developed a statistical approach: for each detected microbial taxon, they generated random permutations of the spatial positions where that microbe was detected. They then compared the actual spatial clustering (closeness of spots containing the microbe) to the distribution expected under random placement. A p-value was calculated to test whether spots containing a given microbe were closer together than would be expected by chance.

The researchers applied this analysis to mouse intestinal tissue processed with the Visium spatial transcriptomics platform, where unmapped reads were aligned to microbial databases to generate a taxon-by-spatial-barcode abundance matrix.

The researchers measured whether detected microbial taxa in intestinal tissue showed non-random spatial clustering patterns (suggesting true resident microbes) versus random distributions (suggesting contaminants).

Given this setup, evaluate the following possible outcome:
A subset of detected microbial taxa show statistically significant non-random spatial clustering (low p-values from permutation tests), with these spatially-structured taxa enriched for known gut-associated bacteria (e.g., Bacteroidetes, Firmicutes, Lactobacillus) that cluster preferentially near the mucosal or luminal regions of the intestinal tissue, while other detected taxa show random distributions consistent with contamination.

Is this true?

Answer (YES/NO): NO